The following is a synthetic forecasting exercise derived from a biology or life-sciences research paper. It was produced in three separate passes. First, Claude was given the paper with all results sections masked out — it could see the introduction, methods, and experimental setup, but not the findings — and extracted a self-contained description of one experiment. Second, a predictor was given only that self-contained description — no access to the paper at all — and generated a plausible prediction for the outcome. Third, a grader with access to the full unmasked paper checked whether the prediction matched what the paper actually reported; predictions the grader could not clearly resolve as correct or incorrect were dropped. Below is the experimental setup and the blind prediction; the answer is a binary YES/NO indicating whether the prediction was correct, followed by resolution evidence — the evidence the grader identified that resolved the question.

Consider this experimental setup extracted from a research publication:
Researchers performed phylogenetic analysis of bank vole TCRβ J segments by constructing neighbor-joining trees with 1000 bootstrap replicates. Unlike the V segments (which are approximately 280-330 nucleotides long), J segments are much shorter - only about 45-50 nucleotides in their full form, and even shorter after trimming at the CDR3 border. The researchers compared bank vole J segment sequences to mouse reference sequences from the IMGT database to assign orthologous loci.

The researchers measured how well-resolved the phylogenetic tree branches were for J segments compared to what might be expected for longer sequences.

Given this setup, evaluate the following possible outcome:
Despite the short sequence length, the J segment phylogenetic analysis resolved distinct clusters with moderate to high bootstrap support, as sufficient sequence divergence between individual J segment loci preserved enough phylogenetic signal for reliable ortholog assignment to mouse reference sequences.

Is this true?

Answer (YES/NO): NO